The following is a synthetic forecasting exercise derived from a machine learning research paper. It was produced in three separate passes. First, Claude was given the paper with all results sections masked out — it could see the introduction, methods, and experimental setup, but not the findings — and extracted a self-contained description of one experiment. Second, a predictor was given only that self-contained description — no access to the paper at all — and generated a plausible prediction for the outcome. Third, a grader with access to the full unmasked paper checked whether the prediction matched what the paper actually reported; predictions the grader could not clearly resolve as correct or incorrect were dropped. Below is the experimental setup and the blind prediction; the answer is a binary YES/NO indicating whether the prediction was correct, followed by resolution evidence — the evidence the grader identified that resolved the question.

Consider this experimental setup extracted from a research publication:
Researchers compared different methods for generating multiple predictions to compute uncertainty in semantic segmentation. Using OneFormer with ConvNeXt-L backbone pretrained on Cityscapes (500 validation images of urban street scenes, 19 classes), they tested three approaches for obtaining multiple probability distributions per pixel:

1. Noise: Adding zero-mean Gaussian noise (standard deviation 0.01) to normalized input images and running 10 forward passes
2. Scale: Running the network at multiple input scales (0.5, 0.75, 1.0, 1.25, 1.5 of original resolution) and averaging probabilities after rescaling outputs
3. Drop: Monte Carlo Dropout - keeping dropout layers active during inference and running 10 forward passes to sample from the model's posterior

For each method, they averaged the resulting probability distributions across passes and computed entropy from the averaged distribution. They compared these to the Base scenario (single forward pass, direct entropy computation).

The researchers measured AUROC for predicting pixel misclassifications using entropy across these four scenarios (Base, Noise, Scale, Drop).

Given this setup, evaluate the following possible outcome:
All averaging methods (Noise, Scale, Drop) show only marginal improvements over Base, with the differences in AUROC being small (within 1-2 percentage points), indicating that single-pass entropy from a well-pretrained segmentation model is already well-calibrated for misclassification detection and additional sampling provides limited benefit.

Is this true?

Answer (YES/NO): YES